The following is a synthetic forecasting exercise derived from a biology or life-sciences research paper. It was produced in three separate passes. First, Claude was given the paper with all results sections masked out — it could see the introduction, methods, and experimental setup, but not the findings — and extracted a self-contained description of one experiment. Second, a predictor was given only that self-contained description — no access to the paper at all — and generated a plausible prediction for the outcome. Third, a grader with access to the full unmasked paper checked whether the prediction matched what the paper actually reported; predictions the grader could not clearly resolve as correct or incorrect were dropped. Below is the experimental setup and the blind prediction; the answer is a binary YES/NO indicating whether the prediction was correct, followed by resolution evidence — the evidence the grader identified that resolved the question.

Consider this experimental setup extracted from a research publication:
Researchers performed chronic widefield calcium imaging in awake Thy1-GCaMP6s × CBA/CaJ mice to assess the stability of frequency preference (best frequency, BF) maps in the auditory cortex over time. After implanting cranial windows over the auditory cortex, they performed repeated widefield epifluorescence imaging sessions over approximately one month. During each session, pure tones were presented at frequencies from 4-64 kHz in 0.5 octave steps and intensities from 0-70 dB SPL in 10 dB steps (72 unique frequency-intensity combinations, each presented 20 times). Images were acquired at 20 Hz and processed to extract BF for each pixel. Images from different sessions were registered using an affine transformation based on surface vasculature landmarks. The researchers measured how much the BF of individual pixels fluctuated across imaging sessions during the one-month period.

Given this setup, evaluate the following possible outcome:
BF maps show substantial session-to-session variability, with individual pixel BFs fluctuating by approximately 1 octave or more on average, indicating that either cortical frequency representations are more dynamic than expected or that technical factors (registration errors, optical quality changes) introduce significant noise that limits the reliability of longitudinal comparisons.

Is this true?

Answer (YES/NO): NO